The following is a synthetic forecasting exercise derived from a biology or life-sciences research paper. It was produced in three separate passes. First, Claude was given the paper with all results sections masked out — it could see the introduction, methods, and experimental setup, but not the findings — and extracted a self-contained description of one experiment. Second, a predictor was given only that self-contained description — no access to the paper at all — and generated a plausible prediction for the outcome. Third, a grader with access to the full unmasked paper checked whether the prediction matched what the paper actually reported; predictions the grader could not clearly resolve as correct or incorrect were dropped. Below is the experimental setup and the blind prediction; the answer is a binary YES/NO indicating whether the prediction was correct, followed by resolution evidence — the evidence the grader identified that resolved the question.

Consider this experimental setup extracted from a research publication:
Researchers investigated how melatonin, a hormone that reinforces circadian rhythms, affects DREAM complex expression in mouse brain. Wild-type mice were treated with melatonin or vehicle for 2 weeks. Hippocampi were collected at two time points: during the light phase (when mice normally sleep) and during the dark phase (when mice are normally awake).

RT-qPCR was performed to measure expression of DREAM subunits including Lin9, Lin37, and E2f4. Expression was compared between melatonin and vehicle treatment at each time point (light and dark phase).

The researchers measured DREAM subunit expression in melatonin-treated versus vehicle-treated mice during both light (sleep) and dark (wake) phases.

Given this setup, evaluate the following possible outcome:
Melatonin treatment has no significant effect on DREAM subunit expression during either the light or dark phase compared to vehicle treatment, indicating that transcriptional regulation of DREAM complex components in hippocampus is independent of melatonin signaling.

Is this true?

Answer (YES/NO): NO